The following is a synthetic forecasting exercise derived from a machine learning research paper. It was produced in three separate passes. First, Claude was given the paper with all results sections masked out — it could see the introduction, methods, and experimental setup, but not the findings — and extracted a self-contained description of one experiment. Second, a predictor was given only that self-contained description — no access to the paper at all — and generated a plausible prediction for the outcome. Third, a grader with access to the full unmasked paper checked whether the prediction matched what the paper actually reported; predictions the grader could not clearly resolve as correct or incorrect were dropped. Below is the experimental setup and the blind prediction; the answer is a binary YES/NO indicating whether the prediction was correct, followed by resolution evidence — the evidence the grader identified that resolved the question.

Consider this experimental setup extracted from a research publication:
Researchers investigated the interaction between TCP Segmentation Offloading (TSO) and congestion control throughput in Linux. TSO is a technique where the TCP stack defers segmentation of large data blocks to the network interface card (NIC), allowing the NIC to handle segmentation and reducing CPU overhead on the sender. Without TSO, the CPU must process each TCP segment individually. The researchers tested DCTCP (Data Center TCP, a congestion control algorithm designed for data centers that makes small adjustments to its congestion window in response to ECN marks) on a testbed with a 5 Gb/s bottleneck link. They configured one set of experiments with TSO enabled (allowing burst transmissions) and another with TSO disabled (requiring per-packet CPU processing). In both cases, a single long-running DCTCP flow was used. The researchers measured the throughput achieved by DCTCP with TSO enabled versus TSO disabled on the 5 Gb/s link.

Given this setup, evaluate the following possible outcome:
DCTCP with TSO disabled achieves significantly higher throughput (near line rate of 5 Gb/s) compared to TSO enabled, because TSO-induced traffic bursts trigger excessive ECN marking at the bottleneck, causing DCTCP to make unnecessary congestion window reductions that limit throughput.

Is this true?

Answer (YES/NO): NO